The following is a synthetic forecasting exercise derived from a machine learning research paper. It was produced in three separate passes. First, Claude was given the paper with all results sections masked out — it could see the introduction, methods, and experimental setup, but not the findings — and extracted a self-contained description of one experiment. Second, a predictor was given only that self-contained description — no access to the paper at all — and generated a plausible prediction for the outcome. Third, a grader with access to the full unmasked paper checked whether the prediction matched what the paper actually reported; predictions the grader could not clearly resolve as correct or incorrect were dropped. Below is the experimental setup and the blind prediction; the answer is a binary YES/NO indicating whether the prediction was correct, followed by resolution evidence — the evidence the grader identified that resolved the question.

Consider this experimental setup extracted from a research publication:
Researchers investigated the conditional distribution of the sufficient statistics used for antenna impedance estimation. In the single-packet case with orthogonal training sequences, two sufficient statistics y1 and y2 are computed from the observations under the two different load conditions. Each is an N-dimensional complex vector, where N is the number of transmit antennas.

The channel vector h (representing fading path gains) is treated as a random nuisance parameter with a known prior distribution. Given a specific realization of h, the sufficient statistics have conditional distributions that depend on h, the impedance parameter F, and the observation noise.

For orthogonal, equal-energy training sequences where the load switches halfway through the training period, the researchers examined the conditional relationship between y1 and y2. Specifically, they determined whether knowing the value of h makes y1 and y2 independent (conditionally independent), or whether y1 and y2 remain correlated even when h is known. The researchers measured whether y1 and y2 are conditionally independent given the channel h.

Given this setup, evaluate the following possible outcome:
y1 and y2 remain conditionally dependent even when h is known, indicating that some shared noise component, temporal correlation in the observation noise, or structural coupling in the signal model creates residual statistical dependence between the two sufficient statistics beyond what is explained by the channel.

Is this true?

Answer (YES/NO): NO